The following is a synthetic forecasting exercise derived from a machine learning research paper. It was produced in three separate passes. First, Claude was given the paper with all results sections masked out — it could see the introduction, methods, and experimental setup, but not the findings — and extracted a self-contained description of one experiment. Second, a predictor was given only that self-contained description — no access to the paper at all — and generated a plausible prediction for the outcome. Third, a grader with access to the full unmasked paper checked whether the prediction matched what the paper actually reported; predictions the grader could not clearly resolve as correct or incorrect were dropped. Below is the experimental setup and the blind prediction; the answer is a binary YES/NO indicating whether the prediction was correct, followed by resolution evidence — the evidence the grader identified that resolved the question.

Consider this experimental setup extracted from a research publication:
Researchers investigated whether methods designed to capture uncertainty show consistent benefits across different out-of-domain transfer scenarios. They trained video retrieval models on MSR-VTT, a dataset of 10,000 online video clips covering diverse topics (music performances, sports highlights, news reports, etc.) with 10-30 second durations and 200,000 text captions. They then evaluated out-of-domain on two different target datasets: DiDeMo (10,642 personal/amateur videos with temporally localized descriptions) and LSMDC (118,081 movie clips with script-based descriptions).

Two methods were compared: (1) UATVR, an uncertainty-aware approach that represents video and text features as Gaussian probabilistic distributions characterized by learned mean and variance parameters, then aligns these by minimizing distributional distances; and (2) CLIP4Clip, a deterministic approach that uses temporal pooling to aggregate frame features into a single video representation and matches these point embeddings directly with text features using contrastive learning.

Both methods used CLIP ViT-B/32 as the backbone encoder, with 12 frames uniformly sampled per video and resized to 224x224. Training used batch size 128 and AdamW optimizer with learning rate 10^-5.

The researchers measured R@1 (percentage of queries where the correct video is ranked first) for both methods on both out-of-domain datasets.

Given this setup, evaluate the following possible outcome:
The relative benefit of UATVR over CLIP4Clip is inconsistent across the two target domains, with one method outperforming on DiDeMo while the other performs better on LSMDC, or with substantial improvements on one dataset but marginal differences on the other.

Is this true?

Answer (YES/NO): NO